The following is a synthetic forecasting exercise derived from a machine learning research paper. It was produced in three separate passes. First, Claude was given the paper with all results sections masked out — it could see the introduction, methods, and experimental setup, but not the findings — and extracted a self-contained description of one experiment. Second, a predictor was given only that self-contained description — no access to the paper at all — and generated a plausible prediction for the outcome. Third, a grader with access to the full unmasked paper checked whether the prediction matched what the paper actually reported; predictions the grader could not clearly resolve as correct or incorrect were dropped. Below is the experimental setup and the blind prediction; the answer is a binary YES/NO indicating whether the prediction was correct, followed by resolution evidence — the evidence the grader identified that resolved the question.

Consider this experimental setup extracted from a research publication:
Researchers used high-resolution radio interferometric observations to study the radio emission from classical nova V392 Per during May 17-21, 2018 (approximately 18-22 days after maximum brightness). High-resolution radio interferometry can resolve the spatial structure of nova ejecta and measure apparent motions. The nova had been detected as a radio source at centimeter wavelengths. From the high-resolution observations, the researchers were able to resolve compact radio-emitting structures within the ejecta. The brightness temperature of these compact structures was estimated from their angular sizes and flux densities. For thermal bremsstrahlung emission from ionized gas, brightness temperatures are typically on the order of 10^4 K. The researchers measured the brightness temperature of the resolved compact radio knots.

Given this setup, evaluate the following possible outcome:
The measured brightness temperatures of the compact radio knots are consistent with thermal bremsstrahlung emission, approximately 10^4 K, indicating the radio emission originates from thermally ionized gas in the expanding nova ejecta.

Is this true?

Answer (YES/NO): NO